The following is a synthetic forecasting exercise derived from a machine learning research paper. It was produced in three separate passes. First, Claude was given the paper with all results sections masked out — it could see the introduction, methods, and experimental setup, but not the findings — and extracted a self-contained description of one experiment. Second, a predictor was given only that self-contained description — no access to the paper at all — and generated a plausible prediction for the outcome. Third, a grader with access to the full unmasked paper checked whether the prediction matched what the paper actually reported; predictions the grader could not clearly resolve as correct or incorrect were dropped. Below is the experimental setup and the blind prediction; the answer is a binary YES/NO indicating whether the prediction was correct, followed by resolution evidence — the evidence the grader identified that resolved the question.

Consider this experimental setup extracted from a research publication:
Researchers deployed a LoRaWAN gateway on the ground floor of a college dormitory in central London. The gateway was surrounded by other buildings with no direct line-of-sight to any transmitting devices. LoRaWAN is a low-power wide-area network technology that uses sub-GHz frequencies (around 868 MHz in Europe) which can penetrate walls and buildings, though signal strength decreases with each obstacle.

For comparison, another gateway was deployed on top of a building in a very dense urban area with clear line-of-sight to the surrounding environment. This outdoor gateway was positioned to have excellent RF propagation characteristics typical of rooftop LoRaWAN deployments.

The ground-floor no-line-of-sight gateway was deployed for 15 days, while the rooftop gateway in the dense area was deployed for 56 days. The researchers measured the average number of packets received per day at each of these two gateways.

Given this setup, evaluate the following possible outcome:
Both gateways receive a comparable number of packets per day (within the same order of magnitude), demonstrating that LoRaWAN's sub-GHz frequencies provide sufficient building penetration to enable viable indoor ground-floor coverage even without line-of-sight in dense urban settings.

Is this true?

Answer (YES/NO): NO